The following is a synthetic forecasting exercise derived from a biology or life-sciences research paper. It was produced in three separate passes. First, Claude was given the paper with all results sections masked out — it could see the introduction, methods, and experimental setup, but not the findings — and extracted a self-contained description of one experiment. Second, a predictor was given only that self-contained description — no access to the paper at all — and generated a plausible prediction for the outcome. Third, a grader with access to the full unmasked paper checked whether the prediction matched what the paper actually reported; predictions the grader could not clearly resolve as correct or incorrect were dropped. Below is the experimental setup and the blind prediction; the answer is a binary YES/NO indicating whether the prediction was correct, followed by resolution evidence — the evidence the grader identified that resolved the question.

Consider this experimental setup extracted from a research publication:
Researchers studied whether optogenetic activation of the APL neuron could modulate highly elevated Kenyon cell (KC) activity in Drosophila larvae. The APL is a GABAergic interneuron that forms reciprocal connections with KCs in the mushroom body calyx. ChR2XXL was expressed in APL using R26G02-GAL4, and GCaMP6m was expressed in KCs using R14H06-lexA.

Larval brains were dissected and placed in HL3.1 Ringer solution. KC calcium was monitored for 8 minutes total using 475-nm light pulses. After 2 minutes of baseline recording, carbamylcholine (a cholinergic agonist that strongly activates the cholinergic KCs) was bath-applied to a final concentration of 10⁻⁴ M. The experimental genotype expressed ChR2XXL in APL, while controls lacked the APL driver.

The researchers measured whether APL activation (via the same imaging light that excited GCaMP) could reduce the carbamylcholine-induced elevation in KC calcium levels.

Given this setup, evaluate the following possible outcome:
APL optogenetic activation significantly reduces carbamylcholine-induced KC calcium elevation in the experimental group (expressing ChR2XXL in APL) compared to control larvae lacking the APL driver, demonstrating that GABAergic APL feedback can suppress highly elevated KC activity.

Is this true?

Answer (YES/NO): YES